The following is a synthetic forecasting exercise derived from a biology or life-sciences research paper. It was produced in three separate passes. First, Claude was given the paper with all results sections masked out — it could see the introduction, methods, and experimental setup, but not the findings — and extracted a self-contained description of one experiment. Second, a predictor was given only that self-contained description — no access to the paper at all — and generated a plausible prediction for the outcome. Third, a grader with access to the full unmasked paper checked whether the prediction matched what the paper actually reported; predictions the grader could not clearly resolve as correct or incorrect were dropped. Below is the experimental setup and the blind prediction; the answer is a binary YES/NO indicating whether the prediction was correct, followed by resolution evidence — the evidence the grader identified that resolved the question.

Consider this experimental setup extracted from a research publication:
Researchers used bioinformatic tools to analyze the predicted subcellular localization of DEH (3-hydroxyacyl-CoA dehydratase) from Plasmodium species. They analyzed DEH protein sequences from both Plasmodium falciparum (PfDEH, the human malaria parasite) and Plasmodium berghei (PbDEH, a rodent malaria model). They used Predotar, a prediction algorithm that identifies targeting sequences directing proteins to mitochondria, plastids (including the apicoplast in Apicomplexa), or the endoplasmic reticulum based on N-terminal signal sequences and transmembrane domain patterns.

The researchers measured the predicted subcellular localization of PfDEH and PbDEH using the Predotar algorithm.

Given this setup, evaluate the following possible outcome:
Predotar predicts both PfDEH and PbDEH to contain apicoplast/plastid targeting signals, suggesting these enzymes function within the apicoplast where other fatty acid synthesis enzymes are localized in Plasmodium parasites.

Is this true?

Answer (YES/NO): NO